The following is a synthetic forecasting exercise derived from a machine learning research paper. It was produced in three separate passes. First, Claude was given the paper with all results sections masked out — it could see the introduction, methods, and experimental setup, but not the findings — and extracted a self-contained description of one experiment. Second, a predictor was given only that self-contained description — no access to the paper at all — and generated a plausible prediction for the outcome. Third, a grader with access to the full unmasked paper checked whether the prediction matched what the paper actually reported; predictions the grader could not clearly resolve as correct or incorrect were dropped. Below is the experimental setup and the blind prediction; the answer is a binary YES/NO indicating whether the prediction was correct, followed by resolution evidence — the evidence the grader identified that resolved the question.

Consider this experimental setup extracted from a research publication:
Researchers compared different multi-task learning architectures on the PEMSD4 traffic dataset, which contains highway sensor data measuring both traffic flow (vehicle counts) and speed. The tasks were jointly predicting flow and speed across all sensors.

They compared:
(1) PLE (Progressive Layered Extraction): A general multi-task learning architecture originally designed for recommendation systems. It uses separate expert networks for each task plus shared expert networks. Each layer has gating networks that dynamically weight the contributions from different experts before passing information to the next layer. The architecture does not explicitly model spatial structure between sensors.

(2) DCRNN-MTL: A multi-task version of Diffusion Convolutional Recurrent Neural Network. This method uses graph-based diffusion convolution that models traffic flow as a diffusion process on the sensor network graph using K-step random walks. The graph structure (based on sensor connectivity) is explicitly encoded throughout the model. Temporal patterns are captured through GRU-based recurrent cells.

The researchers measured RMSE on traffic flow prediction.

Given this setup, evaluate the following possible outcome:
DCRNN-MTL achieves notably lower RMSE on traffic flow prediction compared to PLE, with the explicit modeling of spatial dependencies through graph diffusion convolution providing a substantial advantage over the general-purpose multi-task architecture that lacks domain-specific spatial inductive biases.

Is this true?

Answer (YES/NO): YES